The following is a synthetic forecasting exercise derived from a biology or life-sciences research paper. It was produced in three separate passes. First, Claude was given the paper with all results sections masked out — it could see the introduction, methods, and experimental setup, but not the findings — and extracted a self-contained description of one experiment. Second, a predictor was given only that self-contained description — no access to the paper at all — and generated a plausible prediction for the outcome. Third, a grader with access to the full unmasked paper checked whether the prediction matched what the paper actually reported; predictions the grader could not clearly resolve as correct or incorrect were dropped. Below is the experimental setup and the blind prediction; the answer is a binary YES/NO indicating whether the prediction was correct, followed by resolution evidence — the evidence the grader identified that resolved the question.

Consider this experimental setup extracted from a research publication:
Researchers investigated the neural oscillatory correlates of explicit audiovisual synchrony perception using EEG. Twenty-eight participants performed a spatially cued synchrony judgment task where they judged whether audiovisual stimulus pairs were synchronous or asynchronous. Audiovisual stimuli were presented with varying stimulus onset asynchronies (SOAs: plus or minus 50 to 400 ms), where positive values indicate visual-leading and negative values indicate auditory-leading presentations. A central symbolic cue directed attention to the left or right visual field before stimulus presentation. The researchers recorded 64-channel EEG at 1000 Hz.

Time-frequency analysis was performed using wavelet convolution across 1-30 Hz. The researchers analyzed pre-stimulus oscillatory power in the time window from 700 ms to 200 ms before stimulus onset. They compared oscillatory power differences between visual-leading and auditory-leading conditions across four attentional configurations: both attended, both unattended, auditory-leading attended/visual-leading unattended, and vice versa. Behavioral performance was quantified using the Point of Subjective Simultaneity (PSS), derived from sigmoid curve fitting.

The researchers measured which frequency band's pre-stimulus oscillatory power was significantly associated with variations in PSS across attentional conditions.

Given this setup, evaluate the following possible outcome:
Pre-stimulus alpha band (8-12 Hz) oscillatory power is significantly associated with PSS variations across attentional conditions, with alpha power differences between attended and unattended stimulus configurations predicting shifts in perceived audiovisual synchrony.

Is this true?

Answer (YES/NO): NO